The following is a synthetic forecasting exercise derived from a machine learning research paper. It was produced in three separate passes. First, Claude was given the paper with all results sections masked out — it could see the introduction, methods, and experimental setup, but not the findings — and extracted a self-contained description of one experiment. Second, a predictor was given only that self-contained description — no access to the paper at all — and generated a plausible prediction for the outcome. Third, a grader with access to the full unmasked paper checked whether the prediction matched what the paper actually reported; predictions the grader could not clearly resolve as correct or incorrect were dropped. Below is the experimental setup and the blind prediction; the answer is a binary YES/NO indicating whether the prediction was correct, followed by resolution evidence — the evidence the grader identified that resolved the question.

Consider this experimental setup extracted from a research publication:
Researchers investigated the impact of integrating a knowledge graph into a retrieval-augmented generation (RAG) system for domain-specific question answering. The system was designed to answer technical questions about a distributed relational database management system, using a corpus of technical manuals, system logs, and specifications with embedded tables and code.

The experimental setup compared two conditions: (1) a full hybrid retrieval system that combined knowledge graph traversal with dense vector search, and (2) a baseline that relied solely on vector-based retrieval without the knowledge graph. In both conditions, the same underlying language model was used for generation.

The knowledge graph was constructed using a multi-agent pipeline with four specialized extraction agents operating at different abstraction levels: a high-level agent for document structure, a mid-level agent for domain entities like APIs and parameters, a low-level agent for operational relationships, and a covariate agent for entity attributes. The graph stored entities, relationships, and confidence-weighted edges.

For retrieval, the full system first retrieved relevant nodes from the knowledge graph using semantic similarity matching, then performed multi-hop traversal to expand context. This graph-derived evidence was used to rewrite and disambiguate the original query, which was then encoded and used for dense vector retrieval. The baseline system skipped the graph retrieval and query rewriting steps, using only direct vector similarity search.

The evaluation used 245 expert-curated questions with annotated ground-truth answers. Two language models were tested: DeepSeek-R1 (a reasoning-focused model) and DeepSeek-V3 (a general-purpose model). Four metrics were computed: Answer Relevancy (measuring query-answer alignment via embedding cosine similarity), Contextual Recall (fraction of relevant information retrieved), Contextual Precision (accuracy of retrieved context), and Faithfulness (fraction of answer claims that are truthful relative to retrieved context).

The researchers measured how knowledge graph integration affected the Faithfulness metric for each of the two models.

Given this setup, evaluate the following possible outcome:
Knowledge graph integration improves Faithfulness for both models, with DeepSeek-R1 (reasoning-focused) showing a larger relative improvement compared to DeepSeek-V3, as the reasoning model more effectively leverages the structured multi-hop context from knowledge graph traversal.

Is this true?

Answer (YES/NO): NO